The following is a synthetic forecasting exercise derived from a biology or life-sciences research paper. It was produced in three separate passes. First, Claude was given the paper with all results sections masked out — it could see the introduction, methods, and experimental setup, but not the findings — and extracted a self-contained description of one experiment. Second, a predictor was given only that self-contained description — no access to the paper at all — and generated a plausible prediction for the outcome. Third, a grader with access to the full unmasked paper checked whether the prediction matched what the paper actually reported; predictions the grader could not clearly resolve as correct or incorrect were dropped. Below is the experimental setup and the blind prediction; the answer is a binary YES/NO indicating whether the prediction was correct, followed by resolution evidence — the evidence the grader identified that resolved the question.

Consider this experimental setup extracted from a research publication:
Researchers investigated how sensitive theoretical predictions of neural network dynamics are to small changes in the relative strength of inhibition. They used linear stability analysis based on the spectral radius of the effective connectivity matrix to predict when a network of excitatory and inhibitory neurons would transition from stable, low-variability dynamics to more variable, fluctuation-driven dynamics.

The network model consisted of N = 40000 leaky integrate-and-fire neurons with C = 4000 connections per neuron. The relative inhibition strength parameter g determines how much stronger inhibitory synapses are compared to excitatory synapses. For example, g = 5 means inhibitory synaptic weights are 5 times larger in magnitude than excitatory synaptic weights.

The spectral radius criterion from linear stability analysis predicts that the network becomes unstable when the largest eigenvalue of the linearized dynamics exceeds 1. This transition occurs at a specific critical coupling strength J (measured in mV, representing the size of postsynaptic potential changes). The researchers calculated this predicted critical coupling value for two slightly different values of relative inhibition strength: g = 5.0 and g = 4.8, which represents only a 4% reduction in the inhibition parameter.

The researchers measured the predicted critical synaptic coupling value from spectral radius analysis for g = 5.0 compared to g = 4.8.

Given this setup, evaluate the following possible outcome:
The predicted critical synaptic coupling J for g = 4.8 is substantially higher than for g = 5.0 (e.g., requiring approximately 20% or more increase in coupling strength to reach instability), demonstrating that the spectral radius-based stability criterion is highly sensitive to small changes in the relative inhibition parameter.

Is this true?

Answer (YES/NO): NO